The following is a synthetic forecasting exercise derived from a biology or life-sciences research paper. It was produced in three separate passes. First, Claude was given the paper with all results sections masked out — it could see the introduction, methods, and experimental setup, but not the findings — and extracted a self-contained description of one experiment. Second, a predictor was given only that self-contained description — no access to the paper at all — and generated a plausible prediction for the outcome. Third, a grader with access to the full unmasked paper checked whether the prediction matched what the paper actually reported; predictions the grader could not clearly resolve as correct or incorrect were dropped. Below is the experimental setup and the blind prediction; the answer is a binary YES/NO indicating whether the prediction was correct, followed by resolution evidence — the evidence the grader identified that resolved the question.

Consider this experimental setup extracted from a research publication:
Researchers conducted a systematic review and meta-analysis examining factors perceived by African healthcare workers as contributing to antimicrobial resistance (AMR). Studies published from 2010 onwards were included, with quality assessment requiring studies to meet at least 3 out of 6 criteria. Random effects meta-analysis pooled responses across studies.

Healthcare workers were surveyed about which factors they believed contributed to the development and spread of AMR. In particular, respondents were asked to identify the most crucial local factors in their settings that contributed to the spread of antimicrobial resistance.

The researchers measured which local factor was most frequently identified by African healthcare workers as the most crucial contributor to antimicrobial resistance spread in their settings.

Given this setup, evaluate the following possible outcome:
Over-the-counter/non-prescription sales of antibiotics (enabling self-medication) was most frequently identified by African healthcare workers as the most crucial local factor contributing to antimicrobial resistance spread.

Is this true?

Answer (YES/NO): NO